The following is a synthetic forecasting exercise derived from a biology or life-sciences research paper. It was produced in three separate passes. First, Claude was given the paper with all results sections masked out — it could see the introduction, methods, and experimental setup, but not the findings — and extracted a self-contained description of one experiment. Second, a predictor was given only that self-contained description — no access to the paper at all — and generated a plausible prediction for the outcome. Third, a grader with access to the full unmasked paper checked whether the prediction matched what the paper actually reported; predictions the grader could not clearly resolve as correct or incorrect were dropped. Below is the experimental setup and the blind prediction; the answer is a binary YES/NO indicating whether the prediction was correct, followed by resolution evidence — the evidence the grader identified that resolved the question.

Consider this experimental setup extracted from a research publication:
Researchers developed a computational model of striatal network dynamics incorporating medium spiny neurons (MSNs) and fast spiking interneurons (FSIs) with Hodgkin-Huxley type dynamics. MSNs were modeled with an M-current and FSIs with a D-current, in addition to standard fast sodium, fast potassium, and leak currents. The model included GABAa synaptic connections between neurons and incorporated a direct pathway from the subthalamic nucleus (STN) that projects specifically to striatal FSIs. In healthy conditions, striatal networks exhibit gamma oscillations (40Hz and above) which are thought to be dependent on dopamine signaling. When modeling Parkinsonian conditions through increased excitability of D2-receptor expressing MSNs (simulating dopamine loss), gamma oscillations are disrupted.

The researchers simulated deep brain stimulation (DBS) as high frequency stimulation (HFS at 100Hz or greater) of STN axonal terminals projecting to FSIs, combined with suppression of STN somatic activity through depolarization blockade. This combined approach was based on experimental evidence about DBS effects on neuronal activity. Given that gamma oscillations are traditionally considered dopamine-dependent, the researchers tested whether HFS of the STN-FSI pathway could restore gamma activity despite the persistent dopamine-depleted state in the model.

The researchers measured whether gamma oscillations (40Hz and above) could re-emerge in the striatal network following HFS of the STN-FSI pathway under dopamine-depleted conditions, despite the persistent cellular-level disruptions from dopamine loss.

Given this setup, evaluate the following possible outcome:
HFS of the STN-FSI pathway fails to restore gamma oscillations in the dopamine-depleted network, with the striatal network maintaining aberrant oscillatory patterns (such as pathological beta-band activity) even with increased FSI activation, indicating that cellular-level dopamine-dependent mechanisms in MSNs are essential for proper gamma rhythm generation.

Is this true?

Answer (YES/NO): NO